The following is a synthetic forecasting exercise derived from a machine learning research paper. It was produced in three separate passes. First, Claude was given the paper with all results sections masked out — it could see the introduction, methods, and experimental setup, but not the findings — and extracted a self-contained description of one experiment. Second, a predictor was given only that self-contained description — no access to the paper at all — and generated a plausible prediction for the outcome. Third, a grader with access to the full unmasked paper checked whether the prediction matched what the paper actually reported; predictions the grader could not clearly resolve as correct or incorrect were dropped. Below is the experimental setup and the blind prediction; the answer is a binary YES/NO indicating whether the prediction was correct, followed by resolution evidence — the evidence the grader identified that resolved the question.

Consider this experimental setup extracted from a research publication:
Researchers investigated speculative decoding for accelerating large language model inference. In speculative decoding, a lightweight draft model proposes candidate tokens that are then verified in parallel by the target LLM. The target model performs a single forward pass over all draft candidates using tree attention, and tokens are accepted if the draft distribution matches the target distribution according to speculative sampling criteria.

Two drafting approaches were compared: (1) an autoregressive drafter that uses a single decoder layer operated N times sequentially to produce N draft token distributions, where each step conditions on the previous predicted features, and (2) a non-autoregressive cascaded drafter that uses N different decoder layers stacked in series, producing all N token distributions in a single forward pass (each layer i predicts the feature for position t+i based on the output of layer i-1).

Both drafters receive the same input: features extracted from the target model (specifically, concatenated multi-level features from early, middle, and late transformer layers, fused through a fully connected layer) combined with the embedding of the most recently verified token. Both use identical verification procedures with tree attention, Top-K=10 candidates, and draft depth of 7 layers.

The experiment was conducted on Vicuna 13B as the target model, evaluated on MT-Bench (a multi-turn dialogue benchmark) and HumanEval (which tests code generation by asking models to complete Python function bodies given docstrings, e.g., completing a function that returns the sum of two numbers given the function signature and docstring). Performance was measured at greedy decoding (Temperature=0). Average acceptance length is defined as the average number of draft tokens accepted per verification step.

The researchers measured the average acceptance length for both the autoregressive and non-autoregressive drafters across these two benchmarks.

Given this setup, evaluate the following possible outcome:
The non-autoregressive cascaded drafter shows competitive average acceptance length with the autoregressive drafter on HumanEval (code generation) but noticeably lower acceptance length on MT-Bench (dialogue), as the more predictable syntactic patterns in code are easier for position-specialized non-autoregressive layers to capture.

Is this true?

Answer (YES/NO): NO